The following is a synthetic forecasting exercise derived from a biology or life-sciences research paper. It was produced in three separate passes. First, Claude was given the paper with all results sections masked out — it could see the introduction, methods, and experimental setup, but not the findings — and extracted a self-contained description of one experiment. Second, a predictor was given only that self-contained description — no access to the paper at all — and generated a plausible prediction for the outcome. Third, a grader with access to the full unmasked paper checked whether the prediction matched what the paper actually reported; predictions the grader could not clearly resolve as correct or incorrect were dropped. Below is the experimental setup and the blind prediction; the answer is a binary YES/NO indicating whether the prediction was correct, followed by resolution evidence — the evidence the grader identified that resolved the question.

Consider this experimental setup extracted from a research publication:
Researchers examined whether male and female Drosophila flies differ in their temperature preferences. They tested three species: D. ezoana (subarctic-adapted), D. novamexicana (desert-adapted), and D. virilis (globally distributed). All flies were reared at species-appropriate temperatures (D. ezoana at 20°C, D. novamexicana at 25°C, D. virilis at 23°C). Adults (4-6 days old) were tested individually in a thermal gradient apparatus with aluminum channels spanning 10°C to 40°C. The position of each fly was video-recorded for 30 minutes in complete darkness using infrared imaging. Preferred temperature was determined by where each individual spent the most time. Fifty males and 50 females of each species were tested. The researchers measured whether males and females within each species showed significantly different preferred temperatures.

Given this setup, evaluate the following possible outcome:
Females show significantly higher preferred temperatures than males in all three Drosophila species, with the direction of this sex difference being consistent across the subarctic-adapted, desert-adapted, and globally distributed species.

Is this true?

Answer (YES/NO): NO